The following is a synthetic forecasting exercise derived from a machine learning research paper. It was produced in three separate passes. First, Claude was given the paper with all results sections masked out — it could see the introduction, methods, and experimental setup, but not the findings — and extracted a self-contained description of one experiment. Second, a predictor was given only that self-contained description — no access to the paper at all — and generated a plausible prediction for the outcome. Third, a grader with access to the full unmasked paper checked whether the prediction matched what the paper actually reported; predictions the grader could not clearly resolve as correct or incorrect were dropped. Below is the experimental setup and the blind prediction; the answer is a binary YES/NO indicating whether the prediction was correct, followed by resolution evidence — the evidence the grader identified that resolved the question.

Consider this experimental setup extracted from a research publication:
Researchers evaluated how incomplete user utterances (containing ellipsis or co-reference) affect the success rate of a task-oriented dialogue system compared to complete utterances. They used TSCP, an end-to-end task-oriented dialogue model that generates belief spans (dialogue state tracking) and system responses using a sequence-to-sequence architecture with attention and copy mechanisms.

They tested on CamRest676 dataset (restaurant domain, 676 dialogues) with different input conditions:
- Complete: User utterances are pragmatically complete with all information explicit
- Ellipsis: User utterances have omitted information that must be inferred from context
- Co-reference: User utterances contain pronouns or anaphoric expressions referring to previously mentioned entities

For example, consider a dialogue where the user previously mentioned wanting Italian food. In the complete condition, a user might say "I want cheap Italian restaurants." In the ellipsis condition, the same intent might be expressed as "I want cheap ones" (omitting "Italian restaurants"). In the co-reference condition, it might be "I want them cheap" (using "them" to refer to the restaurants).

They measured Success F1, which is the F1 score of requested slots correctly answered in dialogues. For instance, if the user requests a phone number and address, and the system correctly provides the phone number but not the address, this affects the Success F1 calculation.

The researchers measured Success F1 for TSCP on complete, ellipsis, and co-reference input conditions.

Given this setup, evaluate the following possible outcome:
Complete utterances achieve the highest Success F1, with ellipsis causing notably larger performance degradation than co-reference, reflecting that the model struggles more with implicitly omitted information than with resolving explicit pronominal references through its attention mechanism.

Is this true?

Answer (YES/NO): NO